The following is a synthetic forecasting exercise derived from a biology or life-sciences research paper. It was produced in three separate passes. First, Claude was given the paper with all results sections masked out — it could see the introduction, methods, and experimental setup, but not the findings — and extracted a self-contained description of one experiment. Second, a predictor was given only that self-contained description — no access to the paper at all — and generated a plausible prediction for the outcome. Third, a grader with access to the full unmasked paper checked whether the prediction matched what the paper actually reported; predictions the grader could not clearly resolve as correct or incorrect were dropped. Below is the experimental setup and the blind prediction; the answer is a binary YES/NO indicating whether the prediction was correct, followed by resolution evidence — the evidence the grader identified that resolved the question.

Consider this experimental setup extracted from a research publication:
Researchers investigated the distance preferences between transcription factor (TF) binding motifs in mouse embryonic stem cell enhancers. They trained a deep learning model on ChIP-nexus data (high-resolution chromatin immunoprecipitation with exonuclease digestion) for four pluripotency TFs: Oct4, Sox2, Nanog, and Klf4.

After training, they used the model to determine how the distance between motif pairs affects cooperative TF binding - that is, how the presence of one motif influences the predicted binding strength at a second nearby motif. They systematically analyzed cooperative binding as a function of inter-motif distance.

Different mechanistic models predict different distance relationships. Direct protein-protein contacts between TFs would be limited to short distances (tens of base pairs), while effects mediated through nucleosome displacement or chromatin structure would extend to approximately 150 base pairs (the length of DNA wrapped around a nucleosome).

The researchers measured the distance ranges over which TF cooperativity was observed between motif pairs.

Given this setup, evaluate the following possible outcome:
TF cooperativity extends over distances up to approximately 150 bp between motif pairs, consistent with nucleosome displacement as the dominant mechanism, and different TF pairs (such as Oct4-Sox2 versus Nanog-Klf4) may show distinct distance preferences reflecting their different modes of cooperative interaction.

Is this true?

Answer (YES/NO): NO